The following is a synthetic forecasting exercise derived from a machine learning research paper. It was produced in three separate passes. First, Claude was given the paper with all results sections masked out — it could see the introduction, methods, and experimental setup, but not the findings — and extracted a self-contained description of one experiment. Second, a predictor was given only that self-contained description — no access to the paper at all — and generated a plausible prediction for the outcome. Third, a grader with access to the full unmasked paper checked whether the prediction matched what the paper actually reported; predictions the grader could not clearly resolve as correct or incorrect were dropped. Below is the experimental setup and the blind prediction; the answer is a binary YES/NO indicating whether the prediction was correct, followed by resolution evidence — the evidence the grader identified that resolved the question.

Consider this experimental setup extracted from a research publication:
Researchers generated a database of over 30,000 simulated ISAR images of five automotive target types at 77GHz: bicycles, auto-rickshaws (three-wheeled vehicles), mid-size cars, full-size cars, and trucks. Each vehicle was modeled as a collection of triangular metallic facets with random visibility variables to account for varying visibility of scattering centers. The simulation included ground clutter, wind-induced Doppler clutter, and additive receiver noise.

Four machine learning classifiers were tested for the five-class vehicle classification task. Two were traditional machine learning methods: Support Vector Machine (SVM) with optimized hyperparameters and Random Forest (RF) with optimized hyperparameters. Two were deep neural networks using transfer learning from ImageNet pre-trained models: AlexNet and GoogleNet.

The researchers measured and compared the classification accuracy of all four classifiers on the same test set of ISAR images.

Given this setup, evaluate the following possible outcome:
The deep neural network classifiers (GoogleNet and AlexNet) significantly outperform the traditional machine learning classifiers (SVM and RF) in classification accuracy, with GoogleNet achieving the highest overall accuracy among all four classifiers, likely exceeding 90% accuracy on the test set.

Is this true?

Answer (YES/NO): NO